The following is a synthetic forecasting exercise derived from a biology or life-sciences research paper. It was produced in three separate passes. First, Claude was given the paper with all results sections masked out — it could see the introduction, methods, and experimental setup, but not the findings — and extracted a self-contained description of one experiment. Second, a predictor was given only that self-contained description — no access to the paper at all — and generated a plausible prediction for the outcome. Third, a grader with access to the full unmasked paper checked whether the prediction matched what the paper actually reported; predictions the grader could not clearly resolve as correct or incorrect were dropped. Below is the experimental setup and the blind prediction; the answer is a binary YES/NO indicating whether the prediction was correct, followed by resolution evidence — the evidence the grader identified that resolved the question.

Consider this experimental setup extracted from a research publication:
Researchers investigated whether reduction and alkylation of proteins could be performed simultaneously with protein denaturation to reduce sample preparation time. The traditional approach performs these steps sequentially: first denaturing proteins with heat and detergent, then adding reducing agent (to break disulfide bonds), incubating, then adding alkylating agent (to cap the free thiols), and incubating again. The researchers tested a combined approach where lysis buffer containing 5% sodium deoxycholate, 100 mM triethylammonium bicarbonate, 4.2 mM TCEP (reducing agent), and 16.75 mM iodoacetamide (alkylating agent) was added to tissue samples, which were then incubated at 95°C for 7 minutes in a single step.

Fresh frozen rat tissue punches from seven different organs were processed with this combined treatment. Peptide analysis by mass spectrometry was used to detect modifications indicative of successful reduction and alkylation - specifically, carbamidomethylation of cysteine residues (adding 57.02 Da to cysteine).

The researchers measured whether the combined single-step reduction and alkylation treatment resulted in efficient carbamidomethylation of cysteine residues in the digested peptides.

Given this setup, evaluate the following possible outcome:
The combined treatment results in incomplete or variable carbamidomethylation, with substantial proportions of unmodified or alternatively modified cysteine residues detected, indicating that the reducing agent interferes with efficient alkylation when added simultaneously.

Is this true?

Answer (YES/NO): NO